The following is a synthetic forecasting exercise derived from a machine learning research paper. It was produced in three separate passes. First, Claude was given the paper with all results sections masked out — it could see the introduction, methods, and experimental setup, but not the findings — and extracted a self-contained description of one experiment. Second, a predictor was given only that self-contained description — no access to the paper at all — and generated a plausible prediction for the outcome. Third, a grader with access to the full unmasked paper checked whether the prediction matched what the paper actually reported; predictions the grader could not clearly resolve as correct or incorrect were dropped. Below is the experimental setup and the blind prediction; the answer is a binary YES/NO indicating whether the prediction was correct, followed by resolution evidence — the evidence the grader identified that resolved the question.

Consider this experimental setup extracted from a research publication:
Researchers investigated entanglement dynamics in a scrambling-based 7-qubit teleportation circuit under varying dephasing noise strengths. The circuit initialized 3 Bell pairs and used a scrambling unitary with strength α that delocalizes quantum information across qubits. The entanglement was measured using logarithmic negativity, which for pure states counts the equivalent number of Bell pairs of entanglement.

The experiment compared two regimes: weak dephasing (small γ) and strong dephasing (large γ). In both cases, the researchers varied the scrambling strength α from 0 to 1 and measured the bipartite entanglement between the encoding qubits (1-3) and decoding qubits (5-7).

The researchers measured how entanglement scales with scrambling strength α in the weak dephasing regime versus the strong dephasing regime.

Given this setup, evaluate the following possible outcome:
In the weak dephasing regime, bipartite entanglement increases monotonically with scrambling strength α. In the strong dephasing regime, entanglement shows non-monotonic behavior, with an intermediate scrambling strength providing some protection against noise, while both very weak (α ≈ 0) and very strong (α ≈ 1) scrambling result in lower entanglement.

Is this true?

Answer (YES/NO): NO